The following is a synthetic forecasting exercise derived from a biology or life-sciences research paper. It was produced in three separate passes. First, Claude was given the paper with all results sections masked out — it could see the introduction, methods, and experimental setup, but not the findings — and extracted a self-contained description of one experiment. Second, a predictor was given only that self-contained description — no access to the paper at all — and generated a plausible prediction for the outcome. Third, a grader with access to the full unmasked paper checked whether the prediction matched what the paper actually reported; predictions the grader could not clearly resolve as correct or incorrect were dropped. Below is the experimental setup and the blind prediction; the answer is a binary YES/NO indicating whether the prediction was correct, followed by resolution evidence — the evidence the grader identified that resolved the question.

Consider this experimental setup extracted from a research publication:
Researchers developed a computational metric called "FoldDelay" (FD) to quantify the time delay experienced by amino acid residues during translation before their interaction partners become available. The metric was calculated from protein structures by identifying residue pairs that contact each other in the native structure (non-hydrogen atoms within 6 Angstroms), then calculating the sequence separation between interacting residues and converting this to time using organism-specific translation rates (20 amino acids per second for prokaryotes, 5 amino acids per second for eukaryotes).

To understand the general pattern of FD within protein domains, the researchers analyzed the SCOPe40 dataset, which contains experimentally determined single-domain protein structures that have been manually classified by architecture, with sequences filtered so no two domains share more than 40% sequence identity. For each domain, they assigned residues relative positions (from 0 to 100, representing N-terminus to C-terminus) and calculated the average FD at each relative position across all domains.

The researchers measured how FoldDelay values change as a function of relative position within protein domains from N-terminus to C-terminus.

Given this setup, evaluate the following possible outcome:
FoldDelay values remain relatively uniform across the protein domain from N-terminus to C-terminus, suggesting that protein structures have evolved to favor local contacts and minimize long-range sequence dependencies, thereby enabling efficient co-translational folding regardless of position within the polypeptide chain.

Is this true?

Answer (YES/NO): NO